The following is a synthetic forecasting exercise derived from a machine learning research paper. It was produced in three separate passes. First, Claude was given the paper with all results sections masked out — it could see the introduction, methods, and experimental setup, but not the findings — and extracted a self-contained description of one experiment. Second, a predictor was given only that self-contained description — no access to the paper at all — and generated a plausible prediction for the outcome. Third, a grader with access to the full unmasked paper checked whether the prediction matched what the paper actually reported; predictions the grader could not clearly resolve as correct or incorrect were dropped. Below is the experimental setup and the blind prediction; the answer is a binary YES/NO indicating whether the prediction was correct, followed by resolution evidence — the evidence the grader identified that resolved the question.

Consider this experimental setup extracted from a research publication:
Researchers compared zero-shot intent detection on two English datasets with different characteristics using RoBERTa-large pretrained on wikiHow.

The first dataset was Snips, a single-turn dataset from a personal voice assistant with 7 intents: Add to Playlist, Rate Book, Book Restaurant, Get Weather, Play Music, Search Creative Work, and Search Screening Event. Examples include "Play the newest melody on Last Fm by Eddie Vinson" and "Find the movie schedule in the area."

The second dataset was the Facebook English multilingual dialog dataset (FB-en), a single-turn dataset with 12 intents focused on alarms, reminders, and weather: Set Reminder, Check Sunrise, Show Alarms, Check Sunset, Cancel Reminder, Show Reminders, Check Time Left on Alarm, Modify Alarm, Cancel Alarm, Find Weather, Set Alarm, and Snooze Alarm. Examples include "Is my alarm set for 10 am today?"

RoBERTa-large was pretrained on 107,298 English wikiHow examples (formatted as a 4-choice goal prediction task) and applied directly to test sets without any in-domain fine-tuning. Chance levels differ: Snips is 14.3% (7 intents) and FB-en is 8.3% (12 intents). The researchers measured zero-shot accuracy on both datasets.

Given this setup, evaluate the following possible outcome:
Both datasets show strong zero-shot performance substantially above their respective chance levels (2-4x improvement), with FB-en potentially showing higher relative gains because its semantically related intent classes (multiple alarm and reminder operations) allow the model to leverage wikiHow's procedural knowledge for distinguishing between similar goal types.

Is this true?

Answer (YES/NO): NO